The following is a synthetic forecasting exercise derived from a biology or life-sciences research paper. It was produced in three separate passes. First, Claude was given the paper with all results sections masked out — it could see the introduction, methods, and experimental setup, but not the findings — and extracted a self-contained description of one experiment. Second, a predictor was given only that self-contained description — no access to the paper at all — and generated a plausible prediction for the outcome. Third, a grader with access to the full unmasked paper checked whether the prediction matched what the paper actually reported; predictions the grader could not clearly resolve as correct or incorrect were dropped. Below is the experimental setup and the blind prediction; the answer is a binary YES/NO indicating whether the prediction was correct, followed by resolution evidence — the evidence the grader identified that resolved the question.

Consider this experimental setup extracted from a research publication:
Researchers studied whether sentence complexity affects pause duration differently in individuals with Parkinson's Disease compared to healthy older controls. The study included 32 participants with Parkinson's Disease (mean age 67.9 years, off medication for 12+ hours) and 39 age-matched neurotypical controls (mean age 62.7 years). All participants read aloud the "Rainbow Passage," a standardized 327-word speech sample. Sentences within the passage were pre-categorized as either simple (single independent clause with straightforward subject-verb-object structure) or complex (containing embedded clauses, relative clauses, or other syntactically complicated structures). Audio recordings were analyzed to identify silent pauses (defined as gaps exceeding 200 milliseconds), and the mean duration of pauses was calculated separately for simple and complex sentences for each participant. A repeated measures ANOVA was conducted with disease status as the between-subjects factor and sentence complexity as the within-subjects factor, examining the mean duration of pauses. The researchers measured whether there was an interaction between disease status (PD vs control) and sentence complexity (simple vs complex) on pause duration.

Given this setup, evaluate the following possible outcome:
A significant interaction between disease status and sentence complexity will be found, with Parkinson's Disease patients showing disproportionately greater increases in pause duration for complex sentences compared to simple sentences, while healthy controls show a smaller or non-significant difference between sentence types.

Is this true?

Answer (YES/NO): NO